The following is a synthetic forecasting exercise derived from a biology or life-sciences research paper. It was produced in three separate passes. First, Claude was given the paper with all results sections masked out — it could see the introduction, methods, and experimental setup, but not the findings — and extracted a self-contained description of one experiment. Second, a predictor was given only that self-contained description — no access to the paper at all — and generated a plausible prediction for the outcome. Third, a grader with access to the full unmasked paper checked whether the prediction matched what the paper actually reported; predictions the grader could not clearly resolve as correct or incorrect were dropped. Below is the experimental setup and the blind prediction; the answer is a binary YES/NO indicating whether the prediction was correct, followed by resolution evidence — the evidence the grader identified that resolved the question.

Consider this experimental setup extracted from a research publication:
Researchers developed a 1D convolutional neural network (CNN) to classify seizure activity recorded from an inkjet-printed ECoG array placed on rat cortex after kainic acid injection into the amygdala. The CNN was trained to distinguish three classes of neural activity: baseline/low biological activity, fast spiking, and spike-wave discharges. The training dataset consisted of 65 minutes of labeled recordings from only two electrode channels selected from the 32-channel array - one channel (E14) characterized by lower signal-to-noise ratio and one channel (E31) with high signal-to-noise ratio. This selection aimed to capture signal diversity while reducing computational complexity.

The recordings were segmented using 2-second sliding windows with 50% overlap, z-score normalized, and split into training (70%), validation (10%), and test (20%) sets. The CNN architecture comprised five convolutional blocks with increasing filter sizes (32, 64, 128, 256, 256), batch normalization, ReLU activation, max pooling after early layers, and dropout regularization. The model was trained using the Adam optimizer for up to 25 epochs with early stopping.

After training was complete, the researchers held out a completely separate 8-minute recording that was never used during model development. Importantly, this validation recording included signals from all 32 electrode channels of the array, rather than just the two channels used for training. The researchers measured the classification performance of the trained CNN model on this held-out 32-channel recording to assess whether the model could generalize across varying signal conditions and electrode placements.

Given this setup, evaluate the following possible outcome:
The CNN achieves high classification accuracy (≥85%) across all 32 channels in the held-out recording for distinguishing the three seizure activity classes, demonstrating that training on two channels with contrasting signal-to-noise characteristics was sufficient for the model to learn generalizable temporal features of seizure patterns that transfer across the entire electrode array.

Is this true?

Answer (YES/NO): NO